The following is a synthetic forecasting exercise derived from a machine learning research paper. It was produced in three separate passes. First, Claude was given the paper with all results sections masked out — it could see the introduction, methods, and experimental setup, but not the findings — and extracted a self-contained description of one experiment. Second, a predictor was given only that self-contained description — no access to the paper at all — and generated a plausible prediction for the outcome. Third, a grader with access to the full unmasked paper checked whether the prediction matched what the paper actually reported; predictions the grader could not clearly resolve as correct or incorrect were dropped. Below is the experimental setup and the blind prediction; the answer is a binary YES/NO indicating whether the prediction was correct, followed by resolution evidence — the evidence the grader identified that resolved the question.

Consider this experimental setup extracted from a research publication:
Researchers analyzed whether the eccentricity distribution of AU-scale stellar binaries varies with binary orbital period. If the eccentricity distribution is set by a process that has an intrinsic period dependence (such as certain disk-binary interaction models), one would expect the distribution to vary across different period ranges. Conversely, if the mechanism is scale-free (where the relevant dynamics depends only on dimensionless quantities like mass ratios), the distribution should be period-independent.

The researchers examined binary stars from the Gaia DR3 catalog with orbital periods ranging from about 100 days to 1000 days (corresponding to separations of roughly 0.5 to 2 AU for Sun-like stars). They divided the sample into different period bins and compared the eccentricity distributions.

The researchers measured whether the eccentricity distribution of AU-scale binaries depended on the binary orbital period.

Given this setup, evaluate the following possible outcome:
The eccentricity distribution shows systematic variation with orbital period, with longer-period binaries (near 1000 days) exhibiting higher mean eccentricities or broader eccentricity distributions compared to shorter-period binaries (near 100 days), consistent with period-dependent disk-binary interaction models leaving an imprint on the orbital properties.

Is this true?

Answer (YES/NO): NO